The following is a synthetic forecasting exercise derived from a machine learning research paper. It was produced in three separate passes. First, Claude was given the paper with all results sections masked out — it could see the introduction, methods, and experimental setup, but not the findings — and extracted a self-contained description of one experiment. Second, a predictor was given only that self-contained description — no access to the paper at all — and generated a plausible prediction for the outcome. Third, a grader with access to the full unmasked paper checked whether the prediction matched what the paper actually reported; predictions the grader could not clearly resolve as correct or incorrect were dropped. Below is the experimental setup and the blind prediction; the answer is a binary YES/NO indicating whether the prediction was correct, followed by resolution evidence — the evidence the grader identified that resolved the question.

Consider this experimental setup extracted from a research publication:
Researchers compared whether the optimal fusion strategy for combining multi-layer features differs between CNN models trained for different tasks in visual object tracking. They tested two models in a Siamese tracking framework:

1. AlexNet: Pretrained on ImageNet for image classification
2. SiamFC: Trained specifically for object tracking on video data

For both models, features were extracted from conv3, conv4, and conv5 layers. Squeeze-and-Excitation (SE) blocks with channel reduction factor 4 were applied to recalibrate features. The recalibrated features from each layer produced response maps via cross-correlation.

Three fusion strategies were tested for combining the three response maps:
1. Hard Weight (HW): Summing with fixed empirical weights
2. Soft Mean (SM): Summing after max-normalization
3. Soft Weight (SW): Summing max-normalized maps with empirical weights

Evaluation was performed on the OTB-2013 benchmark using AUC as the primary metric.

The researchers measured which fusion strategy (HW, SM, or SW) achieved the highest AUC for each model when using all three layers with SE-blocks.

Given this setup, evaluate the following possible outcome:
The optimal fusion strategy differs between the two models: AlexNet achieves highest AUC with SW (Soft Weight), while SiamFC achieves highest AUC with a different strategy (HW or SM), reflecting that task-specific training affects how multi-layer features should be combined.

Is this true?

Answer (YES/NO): YES